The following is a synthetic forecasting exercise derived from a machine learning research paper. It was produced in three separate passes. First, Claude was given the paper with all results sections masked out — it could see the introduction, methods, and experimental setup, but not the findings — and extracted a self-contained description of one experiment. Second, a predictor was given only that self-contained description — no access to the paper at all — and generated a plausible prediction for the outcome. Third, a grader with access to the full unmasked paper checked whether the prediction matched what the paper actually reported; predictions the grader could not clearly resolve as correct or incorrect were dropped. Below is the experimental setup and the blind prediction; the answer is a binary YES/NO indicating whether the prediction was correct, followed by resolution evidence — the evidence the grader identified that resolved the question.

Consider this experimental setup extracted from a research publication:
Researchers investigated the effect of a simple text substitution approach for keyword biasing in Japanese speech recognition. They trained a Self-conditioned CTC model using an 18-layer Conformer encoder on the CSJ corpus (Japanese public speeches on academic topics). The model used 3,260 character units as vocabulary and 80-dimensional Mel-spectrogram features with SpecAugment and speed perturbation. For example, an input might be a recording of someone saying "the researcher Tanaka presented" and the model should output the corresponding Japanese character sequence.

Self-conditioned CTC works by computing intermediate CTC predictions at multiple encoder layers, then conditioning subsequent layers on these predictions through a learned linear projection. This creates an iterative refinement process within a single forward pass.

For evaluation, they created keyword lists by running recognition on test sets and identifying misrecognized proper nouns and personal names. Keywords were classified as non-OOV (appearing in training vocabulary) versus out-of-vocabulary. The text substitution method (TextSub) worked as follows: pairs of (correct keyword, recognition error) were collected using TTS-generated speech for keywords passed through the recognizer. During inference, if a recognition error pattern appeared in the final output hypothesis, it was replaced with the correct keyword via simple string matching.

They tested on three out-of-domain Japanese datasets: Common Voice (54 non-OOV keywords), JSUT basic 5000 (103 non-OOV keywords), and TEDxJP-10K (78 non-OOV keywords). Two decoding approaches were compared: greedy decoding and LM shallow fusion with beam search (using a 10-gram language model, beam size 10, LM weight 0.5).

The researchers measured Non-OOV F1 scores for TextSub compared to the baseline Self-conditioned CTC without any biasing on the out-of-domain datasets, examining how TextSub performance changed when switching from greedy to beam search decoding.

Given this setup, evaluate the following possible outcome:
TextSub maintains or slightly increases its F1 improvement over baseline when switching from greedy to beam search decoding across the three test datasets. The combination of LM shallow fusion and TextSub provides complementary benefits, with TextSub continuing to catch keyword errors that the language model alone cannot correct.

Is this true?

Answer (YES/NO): NO